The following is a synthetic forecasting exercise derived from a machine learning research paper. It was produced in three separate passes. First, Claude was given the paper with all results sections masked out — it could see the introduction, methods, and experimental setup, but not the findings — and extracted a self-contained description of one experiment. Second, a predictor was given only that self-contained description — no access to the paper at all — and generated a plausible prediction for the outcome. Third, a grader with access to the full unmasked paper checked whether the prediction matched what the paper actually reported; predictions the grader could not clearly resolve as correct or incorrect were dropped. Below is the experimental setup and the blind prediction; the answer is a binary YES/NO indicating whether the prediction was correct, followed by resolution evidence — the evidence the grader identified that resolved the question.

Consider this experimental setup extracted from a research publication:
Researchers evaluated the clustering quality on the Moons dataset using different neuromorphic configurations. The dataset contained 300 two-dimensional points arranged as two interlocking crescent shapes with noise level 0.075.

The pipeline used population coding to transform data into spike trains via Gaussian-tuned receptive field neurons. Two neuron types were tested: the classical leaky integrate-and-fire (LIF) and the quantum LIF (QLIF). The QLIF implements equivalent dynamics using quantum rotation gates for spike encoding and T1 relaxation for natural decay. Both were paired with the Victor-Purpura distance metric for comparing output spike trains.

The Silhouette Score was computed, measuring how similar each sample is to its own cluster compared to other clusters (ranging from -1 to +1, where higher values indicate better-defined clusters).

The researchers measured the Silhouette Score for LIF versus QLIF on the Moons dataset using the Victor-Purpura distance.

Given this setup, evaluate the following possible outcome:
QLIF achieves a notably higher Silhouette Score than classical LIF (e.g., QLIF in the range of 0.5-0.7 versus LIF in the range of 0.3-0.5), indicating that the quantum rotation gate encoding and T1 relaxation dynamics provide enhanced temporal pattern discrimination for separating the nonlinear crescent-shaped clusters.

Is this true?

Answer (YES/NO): NO